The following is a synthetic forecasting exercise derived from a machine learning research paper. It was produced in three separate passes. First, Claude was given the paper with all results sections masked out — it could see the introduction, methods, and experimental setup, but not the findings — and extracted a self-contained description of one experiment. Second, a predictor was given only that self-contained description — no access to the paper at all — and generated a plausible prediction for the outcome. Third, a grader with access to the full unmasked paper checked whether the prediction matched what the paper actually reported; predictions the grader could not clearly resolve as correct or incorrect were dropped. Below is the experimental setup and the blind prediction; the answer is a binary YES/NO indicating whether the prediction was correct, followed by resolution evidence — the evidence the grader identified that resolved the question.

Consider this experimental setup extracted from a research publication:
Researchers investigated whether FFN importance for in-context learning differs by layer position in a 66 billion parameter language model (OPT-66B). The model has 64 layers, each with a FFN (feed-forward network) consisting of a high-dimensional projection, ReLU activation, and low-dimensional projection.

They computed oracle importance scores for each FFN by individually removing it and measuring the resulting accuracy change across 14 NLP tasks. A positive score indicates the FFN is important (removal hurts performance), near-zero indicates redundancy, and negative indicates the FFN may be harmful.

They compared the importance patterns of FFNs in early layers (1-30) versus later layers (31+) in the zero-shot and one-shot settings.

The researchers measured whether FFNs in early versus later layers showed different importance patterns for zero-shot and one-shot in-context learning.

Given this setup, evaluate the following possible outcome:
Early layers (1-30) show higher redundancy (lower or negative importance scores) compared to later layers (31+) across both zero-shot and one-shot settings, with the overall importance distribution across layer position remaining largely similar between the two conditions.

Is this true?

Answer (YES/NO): YES